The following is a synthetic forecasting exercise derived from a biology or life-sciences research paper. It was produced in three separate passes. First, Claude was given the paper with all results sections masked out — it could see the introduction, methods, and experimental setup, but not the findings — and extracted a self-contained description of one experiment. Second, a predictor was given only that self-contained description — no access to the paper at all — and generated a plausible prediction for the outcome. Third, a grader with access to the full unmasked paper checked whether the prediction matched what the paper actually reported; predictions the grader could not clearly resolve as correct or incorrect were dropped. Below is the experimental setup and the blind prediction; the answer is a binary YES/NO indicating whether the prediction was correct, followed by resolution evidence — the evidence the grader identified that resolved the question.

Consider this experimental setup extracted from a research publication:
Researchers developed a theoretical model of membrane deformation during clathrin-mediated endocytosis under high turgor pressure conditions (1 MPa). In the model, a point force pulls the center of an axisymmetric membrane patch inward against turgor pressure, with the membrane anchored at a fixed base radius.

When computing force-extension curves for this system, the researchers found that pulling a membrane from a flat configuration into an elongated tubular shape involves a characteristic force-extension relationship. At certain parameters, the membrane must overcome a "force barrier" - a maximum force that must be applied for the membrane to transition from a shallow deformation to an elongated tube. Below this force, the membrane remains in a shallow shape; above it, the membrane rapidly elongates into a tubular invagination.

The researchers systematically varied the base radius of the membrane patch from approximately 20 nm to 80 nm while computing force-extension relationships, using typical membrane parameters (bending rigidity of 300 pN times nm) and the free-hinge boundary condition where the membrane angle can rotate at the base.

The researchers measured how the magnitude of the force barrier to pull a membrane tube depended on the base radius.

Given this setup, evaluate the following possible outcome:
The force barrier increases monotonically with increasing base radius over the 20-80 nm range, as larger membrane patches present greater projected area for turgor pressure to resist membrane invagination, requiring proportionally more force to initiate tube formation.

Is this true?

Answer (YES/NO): NO